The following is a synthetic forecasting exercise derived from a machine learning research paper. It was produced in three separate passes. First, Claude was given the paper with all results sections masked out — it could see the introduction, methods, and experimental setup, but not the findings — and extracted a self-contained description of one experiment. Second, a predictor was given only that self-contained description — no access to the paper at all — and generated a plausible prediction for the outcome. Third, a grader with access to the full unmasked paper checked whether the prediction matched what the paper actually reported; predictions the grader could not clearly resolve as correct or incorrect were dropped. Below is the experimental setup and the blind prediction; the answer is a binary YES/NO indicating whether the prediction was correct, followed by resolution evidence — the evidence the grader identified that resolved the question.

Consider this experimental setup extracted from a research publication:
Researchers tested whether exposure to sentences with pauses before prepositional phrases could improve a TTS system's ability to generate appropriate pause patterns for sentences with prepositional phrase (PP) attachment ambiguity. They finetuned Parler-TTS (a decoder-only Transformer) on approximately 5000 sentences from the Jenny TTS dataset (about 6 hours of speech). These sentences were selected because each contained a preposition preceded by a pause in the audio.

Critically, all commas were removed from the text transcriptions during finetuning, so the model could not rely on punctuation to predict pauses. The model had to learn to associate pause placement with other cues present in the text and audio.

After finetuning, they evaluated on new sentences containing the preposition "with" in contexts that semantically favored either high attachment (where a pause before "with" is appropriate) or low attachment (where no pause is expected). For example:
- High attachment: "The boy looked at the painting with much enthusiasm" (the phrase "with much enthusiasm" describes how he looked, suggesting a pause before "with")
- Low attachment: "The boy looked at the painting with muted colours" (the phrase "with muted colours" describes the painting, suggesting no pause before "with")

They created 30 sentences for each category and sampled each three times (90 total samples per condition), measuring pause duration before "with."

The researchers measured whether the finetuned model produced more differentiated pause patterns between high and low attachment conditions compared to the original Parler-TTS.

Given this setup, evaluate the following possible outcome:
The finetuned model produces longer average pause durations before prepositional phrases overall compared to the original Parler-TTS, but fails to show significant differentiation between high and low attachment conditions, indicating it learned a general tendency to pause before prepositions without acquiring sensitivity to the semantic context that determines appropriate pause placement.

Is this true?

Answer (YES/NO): NO